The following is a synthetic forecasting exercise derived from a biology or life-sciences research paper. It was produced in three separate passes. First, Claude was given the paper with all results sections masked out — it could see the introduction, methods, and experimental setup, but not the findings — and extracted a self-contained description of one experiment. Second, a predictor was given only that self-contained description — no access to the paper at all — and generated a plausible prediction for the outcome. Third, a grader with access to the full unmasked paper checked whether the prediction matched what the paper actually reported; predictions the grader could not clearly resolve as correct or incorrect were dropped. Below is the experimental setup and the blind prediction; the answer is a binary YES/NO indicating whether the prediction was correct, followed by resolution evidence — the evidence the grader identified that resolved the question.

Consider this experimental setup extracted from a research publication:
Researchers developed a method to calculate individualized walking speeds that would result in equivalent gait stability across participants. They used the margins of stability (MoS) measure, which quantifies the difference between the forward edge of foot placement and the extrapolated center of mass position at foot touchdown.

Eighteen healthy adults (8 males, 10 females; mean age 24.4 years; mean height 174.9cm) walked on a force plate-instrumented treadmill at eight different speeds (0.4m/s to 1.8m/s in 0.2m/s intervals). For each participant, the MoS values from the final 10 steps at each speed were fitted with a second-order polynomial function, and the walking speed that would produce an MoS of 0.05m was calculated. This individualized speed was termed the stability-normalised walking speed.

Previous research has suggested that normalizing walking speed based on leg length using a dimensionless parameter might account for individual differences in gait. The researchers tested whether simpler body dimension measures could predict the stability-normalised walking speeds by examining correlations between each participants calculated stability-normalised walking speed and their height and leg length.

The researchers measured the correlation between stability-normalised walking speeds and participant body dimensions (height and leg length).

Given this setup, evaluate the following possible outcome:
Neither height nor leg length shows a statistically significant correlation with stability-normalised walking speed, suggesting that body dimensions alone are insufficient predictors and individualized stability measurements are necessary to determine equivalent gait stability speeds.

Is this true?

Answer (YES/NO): YES